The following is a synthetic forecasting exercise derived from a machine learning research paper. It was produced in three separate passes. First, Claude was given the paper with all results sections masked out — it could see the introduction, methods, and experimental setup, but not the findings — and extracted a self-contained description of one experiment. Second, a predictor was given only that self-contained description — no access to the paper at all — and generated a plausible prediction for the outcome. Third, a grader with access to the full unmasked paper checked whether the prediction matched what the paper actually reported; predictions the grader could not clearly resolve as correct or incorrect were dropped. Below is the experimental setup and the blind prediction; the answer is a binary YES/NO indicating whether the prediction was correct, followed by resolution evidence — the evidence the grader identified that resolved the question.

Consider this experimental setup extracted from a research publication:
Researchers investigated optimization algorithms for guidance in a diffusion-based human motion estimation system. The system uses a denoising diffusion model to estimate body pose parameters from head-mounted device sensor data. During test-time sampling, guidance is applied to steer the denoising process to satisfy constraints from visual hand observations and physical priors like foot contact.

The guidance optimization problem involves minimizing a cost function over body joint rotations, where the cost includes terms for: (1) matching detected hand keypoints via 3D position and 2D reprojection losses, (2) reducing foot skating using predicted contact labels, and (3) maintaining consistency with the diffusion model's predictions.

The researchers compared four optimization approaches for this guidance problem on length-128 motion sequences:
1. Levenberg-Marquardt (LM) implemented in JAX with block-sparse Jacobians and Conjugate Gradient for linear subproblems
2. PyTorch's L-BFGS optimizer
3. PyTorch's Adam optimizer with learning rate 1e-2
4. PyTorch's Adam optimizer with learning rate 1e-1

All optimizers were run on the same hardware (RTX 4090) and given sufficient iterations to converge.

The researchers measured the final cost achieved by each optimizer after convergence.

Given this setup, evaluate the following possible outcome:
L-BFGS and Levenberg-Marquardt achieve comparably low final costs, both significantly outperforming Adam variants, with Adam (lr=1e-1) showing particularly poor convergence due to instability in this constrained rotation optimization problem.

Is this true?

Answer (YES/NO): NO